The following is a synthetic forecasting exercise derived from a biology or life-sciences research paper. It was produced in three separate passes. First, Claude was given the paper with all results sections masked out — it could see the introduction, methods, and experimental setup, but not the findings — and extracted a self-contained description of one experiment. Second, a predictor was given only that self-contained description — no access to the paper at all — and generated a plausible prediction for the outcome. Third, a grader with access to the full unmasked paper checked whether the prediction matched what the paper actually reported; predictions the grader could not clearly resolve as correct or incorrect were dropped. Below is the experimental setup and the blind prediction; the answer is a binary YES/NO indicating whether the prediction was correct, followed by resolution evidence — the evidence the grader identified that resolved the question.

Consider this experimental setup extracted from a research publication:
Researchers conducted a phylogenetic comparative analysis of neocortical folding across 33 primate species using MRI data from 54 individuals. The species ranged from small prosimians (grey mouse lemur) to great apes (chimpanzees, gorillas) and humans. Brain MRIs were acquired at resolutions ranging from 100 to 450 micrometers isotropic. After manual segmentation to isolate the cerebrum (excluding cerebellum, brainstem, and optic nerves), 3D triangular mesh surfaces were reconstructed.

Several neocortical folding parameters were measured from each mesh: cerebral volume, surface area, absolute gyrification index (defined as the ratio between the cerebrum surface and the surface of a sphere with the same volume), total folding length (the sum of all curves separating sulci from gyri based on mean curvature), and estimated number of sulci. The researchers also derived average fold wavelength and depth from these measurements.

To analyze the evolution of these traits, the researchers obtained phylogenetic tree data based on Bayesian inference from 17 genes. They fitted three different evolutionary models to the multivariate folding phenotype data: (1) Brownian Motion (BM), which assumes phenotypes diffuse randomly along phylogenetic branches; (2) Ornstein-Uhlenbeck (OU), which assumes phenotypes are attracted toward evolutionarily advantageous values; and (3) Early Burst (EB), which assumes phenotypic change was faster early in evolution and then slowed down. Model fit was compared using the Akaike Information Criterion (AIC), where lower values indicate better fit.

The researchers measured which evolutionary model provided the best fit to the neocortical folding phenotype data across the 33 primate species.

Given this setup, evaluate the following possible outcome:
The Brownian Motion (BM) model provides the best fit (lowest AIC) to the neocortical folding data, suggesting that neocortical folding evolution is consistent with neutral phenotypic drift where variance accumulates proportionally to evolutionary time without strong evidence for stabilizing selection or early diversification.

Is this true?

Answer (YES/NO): YES